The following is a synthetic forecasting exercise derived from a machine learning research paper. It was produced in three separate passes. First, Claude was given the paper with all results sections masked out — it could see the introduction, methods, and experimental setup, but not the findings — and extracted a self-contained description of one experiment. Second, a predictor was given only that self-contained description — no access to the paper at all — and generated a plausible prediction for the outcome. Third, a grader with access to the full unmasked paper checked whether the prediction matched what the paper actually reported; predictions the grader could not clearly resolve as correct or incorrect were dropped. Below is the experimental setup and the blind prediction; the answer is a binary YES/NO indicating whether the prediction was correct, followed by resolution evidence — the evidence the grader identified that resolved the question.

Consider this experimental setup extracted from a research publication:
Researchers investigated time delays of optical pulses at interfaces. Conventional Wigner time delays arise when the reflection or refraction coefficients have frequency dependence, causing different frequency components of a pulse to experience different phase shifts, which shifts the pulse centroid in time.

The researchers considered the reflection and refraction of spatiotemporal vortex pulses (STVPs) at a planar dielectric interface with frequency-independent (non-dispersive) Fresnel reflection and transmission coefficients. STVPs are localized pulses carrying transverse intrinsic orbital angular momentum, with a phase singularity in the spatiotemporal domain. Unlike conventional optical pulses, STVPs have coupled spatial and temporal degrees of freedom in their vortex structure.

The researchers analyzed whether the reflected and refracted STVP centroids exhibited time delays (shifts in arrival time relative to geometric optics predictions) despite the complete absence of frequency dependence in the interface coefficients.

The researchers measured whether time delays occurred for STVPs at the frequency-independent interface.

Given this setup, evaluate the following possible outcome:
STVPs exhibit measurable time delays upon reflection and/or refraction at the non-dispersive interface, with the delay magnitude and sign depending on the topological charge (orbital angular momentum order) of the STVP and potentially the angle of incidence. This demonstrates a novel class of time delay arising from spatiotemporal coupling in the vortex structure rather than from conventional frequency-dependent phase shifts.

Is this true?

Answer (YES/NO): YES